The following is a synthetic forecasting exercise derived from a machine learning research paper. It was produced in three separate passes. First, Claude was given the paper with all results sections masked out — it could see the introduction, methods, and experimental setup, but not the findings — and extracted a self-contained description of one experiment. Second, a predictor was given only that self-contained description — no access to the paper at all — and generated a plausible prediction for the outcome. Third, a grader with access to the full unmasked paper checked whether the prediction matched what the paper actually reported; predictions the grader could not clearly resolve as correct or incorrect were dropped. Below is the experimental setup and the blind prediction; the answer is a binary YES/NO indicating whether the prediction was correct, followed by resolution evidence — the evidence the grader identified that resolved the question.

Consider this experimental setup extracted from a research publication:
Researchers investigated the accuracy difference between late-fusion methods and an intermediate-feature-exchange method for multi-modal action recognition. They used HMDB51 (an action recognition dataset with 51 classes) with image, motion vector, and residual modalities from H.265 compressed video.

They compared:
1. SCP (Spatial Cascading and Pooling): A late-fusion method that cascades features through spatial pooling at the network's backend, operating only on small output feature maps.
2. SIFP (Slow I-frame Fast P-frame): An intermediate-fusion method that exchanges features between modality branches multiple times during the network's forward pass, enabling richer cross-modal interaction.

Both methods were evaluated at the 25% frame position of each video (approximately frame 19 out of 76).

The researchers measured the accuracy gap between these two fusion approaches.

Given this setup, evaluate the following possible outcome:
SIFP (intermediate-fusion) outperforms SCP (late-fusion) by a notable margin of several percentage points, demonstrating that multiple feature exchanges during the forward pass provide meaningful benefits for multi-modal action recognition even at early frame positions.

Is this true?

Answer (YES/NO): YES